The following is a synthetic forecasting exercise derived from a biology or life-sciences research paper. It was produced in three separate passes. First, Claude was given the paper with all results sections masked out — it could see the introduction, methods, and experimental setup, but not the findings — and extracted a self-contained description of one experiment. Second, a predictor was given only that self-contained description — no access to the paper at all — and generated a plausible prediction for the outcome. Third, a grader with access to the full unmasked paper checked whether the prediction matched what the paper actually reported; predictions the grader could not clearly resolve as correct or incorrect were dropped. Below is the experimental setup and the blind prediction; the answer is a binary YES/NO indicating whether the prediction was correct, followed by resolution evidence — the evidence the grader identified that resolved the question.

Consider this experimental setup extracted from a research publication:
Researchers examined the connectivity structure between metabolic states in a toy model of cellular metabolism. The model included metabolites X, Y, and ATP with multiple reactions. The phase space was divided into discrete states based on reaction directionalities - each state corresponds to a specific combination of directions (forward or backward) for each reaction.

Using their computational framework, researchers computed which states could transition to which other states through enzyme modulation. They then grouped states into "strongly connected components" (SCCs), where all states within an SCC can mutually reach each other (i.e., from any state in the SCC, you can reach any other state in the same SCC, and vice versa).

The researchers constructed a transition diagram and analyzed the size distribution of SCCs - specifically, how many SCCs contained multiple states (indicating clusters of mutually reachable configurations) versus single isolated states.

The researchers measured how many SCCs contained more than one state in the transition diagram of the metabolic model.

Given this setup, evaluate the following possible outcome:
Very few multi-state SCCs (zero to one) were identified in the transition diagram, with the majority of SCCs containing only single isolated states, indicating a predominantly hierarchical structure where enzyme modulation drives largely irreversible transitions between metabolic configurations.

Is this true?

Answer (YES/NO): NO